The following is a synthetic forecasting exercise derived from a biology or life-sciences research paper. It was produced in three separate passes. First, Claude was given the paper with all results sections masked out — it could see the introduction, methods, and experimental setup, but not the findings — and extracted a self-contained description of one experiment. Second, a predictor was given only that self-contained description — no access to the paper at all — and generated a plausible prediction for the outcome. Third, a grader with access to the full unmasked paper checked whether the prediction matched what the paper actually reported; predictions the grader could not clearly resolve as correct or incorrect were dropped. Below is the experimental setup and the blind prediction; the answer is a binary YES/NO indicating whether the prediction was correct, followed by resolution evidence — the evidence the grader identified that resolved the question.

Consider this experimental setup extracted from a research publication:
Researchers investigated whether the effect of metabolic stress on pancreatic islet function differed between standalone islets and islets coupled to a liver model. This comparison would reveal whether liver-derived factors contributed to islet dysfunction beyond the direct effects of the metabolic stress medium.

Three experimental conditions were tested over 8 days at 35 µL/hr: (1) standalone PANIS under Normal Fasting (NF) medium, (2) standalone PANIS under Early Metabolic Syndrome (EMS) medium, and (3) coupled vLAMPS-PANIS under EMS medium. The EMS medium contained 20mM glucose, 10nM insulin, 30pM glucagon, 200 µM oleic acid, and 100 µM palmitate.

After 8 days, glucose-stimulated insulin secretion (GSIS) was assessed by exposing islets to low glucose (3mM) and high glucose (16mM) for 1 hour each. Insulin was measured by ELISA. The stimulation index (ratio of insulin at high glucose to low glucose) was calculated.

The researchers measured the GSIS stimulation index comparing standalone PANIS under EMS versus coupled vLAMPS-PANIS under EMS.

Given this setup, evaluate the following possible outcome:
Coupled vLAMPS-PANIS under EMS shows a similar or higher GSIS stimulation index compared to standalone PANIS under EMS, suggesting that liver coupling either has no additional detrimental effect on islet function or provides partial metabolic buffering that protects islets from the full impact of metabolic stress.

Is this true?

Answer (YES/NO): NO